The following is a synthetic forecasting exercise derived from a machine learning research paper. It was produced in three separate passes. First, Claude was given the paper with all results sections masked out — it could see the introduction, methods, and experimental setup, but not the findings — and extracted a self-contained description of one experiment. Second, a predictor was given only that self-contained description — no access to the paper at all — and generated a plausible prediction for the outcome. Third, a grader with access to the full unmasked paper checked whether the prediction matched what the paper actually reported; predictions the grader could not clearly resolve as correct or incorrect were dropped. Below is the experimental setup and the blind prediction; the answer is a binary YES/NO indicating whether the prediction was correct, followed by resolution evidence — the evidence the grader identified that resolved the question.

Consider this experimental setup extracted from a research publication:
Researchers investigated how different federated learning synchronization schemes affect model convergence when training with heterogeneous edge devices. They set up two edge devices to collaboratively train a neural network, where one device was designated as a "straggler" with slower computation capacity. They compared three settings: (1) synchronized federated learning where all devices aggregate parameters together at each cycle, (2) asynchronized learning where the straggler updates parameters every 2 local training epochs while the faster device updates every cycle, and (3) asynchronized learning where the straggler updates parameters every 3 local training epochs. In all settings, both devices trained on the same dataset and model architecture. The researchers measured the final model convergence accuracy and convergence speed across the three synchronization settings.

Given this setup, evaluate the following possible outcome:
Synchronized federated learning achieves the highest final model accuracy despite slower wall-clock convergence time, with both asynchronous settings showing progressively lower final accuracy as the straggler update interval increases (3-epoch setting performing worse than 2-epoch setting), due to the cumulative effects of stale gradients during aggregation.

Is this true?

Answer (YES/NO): NO